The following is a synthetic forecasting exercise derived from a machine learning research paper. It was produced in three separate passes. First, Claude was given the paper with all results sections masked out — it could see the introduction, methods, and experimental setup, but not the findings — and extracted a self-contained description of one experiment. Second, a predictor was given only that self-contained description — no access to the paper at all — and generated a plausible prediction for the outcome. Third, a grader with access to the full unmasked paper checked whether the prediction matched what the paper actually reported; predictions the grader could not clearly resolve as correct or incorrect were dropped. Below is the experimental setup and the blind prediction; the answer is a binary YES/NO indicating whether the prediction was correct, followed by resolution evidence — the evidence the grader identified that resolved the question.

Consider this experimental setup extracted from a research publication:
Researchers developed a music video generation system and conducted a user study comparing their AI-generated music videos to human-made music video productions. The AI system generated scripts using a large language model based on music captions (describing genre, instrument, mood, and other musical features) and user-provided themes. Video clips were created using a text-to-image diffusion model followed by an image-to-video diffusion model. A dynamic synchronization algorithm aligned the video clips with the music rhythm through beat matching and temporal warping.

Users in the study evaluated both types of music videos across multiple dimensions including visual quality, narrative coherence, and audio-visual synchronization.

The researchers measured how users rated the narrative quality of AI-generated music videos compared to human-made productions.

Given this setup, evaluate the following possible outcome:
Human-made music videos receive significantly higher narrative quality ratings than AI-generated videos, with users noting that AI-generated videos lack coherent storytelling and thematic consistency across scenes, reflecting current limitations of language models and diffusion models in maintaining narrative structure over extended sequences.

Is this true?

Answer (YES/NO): YES